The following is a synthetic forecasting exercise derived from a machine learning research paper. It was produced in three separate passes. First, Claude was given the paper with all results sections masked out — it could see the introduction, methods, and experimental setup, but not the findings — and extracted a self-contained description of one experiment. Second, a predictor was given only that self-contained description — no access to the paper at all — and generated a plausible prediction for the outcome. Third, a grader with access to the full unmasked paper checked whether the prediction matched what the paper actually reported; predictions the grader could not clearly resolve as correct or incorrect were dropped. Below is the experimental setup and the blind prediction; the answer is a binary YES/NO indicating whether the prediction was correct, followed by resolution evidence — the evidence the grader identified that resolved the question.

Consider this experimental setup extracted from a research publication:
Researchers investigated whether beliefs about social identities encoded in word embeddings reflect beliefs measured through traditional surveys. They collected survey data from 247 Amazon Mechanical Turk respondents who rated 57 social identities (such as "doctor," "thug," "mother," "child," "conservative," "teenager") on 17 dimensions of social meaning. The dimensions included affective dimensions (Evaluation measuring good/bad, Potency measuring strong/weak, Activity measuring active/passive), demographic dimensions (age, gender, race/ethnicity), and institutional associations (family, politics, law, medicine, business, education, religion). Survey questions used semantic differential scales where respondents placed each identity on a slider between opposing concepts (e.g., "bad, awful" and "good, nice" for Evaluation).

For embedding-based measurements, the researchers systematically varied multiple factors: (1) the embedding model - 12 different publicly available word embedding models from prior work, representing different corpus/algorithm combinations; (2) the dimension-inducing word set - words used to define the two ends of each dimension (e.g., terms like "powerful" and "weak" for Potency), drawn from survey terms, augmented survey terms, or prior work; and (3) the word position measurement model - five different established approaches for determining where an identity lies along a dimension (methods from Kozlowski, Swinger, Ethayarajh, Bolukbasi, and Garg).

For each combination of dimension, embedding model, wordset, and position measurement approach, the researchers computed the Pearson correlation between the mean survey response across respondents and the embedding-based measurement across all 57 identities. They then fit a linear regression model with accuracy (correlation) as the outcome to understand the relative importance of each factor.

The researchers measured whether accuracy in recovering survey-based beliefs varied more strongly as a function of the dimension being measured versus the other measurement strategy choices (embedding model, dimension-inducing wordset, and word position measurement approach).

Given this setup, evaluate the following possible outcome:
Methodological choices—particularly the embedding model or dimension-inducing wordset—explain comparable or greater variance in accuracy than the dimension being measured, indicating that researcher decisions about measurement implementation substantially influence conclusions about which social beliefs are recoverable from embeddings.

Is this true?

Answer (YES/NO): NO